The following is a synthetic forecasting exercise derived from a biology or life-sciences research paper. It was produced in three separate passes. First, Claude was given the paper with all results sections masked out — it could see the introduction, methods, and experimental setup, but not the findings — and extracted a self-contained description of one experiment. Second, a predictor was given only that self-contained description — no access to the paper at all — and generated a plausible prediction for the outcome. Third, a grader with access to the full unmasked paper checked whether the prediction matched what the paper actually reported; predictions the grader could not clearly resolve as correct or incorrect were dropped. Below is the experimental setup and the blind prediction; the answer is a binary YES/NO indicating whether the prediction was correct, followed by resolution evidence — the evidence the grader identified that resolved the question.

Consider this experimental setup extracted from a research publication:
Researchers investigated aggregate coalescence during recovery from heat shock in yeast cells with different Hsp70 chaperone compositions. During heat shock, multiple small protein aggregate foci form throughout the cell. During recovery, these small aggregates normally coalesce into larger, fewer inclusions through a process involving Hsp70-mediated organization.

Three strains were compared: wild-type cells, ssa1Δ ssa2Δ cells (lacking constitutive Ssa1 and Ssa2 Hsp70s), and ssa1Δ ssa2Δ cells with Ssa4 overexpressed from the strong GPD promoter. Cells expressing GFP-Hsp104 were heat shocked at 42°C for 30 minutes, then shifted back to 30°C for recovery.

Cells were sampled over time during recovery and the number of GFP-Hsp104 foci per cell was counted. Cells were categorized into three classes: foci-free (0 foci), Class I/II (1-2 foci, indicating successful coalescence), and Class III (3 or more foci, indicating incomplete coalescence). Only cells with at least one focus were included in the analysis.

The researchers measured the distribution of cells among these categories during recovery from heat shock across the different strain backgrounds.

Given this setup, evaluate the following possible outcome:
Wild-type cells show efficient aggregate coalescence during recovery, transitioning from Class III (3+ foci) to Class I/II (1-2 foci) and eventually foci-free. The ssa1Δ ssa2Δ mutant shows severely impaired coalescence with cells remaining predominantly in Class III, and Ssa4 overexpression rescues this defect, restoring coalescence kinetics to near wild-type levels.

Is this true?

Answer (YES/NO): YES